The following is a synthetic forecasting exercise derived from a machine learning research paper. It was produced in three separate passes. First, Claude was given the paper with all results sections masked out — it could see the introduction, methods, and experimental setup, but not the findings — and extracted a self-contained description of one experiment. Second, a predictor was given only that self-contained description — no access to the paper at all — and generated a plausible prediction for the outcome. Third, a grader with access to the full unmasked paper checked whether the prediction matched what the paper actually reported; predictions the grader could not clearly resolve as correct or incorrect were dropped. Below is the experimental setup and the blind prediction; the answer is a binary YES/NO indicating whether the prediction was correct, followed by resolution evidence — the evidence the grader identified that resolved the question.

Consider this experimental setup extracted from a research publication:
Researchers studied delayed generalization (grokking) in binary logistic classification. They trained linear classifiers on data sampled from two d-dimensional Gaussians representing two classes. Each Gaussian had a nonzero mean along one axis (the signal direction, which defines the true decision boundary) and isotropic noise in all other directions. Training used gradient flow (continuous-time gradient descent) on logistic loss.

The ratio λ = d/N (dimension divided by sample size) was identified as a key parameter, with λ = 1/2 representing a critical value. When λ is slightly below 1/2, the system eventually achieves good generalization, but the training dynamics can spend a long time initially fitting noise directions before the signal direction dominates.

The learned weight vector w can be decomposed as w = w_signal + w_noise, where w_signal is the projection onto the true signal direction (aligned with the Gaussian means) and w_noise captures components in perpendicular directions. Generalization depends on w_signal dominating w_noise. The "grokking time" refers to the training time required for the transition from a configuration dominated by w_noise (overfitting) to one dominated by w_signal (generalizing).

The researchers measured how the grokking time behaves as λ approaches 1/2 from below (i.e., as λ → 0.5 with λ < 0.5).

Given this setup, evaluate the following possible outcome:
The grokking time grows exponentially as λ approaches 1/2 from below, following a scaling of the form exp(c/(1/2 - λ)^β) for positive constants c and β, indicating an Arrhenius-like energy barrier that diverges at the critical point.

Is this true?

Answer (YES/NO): NO